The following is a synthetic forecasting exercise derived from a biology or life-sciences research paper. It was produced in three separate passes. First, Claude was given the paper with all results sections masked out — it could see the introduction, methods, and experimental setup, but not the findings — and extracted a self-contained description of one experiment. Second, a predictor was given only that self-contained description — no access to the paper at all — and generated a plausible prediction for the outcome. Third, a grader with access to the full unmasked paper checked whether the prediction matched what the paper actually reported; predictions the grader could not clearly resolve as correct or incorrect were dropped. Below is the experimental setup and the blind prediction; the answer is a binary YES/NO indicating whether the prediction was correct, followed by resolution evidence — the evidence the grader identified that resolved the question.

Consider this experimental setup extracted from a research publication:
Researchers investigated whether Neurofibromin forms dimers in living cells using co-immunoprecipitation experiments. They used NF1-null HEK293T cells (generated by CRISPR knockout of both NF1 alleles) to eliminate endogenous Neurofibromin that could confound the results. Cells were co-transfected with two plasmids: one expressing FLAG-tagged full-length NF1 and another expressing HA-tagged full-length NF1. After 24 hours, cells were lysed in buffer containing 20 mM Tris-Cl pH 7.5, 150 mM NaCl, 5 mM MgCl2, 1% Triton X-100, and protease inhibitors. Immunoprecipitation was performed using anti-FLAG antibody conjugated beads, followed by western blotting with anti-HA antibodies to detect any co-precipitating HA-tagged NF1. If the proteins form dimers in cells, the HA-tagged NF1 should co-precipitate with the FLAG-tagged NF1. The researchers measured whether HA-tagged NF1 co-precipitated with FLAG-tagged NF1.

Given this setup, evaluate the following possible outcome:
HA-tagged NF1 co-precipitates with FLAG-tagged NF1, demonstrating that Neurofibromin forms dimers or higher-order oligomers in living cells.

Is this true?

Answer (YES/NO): YES